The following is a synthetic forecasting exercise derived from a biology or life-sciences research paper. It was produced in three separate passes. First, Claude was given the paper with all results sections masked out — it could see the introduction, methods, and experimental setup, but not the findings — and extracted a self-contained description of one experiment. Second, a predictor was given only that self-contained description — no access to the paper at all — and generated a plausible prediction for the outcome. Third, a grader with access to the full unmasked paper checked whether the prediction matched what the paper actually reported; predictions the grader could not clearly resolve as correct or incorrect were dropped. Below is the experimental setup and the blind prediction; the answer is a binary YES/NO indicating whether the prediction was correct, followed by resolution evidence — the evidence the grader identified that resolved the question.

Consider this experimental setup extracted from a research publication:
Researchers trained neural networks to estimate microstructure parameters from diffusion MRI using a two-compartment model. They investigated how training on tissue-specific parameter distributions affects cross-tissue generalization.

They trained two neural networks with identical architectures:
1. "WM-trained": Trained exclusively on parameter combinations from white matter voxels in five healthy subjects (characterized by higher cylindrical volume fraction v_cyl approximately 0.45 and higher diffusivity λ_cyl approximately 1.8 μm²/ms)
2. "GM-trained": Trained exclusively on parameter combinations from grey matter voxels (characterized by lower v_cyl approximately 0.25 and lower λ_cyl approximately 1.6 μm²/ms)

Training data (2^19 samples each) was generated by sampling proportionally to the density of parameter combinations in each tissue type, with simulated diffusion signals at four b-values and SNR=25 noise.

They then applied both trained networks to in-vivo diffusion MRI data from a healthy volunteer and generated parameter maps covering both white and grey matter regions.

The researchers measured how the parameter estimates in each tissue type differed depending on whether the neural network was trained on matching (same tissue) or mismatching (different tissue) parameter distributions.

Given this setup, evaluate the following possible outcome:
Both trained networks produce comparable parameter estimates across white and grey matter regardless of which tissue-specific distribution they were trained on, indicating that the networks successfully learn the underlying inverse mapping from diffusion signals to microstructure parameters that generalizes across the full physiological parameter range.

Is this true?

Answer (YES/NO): NO